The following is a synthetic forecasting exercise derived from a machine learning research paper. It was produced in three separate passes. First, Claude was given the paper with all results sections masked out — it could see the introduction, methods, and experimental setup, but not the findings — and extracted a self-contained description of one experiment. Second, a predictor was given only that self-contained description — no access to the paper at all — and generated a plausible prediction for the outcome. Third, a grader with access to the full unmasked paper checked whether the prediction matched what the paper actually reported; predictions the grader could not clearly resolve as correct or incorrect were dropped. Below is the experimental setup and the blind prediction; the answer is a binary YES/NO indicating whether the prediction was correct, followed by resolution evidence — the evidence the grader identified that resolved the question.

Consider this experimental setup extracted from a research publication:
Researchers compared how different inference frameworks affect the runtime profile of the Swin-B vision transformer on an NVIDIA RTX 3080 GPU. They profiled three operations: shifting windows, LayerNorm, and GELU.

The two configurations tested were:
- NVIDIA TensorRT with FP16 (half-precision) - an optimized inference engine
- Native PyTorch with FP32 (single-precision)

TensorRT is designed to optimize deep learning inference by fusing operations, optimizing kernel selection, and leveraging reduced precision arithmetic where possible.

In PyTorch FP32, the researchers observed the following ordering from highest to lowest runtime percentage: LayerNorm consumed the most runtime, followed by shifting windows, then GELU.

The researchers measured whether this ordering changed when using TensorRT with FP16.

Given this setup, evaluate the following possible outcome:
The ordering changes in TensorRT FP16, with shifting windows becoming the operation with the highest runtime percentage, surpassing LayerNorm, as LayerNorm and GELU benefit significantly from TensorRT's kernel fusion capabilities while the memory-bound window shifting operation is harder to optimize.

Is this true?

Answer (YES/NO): NO